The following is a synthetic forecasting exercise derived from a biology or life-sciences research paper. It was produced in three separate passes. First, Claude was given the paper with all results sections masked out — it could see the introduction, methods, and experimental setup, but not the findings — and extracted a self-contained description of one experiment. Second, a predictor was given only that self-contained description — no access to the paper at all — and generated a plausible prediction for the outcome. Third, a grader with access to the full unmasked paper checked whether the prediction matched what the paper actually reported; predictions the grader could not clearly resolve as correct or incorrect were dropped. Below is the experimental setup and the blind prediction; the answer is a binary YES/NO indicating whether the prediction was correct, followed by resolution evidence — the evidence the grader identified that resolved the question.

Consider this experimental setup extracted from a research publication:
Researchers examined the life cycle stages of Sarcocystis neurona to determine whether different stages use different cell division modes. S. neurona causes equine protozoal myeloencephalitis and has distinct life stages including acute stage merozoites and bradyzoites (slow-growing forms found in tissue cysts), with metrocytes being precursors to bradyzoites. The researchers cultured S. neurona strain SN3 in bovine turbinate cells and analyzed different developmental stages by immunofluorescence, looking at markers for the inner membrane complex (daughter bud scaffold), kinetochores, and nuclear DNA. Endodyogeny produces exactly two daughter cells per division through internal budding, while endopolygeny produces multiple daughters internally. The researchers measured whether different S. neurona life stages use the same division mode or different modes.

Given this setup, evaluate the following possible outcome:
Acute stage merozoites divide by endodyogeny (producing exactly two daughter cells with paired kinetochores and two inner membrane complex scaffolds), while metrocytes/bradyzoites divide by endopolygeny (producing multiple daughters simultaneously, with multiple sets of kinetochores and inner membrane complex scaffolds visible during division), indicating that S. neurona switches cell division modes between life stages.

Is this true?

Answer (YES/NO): NO